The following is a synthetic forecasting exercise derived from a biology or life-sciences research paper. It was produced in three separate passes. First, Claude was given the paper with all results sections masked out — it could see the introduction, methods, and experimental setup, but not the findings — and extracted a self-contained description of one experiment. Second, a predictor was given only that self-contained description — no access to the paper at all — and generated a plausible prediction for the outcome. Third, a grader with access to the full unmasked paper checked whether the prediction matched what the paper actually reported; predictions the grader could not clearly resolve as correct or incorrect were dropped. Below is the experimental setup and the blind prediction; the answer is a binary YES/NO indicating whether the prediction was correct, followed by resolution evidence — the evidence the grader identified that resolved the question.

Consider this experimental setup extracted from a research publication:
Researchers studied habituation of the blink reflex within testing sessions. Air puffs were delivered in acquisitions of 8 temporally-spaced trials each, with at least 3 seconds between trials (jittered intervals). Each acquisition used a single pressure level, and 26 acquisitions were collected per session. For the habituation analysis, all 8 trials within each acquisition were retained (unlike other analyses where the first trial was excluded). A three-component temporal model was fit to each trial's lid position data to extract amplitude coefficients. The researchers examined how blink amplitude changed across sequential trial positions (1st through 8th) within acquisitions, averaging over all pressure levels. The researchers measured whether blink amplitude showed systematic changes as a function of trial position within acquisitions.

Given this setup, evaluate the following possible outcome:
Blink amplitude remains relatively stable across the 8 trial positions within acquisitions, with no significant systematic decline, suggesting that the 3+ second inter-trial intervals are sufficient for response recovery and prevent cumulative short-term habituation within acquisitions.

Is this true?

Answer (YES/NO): NO